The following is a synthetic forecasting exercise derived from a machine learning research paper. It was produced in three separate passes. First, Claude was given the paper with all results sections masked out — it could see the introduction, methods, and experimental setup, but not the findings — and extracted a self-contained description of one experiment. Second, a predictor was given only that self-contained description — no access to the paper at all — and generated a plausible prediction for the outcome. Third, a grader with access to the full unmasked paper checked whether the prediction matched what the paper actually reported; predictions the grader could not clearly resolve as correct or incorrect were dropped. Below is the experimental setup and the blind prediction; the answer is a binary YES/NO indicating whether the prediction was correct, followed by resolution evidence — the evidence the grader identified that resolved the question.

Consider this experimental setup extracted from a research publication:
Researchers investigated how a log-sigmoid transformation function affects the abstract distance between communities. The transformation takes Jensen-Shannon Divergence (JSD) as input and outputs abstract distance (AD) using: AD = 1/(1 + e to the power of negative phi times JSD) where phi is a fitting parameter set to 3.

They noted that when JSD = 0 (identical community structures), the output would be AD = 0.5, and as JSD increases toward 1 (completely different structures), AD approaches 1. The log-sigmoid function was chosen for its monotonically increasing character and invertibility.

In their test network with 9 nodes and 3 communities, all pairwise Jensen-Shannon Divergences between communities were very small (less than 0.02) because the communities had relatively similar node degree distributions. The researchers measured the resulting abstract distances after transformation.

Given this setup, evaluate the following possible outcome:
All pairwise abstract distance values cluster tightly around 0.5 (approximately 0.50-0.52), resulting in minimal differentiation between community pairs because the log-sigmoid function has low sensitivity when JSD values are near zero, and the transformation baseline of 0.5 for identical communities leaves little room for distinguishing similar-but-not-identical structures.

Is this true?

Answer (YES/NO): NO